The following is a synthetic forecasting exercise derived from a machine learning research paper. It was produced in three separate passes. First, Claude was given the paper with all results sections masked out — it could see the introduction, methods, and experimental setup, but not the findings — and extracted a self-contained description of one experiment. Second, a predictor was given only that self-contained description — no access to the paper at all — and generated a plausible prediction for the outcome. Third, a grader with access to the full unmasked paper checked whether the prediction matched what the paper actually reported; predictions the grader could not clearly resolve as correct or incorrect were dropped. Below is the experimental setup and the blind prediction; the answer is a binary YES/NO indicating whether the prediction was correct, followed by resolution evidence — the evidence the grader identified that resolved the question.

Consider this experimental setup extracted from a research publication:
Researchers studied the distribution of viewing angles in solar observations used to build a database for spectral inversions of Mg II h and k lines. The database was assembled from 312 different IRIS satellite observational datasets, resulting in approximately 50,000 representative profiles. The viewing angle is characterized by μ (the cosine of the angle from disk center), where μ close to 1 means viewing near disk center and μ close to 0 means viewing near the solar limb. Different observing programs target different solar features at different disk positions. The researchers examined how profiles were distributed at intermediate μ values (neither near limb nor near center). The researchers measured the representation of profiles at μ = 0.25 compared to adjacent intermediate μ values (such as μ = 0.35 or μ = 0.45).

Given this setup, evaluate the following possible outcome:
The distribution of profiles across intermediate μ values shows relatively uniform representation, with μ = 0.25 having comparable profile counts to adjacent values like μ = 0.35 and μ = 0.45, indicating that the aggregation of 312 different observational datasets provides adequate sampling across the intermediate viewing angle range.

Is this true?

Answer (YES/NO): NO